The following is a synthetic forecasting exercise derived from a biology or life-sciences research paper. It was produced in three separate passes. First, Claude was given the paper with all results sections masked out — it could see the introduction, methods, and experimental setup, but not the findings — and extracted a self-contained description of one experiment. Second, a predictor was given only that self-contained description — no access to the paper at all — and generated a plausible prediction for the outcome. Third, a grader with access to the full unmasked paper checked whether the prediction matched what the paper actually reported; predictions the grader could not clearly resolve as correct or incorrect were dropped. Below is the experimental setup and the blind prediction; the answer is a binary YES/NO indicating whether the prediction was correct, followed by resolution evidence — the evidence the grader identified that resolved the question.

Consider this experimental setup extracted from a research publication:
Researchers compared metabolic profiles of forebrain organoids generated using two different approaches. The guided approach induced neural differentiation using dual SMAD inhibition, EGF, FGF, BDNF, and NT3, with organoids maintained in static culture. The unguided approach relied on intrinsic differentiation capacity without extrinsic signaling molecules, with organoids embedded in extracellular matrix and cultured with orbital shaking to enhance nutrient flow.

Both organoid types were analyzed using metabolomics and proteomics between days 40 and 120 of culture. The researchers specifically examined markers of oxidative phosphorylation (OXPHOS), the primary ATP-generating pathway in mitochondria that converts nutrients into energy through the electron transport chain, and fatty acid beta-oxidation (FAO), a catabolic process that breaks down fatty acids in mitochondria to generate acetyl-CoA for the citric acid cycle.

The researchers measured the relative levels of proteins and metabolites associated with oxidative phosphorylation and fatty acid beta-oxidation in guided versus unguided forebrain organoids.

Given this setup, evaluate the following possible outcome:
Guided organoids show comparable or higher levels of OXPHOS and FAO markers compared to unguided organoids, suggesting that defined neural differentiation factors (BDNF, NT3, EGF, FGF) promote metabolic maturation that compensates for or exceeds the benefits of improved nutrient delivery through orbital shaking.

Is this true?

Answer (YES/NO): NO